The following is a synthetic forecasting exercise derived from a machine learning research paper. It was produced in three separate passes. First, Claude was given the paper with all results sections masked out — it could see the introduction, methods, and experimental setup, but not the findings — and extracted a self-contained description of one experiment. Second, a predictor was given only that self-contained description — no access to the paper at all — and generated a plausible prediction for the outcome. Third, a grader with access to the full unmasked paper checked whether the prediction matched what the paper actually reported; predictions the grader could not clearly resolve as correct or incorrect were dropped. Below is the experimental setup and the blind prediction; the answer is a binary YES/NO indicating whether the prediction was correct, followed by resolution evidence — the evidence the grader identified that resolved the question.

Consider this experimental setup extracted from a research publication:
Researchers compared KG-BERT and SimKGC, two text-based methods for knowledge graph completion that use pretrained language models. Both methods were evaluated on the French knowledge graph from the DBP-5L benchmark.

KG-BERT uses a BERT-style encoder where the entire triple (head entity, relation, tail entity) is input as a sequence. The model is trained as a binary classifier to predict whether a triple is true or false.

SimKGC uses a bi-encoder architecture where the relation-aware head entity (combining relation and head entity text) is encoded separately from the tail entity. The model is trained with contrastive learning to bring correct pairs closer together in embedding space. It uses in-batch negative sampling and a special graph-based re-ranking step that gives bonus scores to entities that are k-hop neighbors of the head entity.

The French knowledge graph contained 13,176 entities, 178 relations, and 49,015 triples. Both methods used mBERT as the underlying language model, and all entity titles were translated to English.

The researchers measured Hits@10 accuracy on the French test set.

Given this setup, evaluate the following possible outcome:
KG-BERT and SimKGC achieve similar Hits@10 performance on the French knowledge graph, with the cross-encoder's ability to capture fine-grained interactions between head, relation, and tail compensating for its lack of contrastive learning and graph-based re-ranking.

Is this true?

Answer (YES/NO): NO